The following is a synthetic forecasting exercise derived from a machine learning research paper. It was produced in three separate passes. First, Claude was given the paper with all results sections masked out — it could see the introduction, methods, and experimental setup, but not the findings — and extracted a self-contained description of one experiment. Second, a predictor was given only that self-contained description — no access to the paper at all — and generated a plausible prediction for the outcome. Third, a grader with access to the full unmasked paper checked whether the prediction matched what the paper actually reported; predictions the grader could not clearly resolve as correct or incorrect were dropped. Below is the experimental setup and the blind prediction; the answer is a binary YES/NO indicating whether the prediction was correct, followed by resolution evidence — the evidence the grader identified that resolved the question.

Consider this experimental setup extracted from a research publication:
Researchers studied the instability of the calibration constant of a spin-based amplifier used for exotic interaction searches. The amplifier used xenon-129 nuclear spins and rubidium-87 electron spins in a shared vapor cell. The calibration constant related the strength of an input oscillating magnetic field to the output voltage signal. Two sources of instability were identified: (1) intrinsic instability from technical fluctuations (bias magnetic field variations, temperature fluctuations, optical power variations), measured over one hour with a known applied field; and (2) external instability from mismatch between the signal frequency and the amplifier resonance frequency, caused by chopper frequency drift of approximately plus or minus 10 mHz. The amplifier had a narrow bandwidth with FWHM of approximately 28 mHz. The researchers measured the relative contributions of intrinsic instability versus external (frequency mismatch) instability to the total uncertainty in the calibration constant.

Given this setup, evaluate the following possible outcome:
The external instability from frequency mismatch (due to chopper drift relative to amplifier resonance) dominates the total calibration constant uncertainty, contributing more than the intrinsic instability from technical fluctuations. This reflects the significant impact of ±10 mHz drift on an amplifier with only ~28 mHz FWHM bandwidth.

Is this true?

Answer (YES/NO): YES